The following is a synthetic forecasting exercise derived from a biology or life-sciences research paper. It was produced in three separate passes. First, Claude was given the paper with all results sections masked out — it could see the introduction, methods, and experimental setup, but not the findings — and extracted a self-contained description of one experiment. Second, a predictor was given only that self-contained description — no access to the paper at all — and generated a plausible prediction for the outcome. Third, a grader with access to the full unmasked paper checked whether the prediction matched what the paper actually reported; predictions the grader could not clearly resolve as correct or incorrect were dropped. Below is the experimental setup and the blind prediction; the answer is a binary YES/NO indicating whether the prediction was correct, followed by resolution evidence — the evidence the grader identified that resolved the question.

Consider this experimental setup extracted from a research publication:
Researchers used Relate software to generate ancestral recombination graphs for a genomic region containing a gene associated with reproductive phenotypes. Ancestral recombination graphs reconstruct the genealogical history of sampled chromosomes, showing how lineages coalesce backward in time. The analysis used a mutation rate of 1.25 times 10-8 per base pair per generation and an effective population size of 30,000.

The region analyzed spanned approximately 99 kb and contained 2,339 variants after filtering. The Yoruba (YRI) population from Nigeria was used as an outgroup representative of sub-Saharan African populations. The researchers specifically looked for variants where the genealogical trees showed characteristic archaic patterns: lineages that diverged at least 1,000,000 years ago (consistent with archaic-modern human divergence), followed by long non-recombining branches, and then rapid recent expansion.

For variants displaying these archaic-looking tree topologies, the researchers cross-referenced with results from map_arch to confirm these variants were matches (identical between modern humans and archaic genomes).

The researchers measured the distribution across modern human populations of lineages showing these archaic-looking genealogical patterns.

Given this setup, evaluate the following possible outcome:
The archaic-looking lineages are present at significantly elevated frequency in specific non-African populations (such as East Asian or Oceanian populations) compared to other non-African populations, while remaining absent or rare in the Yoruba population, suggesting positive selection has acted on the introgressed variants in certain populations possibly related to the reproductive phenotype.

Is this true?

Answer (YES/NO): YES